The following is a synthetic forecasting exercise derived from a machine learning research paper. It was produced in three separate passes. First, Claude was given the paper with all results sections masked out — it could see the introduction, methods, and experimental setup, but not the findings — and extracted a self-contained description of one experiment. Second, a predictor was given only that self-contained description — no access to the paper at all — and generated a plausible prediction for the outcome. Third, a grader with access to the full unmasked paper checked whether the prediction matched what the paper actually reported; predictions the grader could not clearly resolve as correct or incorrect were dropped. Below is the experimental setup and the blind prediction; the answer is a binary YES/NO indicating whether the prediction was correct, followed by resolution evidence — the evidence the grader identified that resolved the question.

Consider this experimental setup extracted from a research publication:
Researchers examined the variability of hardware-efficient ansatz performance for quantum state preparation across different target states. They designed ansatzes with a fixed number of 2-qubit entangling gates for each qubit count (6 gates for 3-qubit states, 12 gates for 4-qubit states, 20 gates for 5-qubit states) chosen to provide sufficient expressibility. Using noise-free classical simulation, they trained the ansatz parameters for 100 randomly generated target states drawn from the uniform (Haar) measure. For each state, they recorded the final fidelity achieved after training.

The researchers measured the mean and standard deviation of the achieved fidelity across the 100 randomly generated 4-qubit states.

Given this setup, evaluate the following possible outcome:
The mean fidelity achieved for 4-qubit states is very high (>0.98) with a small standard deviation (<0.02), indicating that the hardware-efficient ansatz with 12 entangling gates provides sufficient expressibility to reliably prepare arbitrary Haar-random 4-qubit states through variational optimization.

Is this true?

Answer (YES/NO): YES